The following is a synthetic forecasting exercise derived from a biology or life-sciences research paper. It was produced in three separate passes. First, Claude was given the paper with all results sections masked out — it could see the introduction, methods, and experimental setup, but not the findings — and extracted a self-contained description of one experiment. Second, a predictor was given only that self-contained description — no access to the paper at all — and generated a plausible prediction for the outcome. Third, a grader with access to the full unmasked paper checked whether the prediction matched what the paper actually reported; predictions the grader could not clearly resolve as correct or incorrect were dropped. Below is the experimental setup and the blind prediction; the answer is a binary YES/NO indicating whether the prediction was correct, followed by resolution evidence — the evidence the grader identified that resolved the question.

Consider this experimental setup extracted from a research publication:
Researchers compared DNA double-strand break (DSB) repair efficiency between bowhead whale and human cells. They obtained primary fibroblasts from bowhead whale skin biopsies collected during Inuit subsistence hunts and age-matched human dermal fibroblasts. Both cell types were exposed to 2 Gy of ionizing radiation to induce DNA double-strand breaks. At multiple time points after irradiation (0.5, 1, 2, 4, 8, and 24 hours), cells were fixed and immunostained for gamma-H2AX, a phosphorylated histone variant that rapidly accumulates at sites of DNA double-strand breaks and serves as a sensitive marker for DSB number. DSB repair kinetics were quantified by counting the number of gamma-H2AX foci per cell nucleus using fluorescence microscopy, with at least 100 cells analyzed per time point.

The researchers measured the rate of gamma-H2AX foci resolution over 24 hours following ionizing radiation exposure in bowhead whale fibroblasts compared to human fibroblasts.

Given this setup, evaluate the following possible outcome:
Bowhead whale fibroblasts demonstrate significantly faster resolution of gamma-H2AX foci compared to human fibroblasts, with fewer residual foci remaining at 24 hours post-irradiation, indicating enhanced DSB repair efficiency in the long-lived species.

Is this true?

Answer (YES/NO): NO